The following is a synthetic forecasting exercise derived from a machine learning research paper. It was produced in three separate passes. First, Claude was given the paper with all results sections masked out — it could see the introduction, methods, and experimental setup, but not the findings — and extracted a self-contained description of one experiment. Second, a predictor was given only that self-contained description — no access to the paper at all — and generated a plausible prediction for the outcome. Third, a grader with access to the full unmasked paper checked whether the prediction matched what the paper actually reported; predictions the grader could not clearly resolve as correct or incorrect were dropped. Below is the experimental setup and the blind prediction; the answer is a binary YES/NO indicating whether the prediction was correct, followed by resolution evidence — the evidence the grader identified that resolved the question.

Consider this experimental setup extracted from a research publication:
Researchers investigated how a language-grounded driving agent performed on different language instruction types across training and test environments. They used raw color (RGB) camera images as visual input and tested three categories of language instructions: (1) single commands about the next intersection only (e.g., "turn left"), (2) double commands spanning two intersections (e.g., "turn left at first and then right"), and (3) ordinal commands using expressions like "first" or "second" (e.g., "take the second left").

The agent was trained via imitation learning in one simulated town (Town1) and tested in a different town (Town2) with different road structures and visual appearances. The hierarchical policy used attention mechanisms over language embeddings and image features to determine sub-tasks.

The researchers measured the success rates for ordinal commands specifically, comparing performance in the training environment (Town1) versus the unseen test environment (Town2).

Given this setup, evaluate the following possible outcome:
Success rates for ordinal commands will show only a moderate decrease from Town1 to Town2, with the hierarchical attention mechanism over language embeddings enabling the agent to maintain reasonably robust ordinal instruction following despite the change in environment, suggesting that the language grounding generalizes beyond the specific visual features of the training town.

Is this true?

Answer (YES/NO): NO